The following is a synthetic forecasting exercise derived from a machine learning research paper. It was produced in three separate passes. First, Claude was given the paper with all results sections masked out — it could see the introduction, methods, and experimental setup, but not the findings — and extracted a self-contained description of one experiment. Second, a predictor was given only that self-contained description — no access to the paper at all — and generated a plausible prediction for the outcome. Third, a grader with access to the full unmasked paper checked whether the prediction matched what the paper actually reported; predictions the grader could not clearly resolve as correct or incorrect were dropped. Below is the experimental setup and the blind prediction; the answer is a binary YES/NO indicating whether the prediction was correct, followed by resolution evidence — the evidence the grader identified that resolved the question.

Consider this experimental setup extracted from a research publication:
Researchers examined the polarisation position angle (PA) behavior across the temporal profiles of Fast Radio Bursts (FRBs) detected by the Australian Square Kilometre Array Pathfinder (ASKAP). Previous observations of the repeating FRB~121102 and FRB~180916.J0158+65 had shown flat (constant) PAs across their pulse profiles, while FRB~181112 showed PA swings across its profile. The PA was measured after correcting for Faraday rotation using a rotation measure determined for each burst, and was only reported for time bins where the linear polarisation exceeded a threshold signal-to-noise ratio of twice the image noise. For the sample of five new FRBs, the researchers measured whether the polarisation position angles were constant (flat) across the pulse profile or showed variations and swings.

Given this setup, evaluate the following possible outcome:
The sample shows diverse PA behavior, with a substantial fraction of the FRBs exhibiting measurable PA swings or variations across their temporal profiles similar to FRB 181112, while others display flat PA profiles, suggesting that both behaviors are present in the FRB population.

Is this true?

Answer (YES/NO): YES